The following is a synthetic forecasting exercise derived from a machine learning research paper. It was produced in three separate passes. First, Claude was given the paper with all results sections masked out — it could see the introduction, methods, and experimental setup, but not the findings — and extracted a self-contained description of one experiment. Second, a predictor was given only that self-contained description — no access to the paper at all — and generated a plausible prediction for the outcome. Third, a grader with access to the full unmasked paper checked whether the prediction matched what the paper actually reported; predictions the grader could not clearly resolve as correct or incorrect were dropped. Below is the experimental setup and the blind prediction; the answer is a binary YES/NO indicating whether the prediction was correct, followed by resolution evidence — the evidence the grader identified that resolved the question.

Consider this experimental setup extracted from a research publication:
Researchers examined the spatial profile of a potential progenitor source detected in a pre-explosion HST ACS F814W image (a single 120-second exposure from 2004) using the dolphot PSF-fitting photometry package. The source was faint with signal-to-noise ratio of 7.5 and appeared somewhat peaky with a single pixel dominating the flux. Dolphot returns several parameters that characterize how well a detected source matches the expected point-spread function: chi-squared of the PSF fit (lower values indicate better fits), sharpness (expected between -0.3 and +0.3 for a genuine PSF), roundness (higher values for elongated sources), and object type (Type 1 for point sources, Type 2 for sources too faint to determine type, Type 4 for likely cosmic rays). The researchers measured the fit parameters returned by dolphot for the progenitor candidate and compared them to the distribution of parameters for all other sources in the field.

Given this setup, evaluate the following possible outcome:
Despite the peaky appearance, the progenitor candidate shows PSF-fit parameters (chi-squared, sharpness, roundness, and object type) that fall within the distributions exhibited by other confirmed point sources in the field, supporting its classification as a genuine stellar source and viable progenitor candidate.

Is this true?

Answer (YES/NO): YES